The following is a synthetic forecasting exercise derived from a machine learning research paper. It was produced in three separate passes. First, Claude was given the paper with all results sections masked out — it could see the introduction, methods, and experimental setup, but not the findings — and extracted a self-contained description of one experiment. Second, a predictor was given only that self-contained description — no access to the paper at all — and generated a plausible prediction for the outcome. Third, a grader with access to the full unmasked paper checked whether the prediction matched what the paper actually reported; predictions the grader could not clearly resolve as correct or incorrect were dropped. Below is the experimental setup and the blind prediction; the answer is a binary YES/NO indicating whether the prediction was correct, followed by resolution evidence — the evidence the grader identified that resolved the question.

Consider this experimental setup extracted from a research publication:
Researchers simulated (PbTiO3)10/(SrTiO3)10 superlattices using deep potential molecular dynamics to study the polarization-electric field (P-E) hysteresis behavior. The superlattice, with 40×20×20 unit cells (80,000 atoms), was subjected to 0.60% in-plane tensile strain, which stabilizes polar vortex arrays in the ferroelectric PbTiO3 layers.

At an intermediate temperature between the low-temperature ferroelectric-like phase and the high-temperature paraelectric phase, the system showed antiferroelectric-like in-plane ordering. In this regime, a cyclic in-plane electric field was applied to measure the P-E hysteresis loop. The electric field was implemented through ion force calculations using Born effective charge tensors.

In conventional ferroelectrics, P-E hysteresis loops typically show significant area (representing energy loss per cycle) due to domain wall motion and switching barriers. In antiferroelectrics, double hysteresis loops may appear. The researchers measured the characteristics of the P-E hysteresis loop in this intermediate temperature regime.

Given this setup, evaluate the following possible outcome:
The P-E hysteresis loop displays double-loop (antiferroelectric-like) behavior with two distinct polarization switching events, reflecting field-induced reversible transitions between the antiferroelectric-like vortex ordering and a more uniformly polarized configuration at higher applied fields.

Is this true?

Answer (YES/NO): NO